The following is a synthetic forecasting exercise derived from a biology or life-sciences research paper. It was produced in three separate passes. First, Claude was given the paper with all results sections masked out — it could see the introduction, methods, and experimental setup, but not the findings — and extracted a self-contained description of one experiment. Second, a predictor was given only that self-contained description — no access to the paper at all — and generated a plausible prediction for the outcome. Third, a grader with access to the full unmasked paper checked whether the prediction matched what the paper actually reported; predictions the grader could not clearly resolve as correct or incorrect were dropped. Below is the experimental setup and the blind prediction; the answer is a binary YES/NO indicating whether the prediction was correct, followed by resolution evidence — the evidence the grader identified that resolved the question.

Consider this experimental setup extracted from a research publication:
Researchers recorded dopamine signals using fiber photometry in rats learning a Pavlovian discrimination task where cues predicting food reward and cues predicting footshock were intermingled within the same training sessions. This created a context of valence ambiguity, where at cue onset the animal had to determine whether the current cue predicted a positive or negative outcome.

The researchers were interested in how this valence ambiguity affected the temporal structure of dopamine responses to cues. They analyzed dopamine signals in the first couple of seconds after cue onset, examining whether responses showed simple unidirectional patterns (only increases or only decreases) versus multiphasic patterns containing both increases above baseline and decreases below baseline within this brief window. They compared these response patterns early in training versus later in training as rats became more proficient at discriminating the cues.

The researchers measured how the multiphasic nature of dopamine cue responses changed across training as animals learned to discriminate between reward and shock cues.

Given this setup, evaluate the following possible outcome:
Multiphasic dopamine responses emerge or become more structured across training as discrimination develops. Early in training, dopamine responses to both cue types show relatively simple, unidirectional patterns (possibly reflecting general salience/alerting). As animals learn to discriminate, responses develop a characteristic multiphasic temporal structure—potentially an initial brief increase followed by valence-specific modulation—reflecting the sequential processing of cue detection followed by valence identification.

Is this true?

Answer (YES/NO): NO